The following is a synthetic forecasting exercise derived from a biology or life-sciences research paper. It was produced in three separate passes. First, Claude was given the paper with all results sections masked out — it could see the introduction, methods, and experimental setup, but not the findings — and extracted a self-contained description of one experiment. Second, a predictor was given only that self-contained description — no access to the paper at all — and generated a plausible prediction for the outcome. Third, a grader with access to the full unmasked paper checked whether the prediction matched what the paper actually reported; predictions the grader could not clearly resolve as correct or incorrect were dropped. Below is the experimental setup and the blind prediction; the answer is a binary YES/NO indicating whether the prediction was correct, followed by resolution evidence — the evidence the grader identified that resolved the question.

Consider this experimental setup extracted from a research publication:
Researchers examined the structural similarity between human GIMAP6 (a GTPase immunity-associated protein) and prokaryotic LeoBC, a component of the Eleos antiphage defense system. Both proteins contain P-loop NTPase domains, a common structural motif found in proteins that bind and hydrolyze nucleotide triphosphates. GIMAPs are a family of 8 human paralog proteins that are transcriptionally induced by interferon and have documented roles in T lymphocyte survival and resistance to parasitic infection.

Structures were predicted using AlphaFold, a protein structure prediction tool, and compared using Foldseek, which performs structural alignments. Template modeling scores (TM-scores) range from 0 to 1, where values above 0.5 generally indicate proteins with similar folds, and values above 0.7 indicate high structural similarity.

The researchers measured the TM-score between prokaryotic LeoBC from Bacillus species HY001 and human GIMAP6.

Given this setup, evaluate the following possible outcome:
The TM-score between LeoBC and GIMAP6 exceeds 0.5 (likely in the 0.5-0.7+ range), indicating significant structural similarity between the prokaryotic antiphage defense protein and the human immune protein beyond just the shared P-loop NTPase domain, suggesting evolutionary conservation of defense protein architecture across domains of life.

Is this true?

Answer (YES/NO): NO